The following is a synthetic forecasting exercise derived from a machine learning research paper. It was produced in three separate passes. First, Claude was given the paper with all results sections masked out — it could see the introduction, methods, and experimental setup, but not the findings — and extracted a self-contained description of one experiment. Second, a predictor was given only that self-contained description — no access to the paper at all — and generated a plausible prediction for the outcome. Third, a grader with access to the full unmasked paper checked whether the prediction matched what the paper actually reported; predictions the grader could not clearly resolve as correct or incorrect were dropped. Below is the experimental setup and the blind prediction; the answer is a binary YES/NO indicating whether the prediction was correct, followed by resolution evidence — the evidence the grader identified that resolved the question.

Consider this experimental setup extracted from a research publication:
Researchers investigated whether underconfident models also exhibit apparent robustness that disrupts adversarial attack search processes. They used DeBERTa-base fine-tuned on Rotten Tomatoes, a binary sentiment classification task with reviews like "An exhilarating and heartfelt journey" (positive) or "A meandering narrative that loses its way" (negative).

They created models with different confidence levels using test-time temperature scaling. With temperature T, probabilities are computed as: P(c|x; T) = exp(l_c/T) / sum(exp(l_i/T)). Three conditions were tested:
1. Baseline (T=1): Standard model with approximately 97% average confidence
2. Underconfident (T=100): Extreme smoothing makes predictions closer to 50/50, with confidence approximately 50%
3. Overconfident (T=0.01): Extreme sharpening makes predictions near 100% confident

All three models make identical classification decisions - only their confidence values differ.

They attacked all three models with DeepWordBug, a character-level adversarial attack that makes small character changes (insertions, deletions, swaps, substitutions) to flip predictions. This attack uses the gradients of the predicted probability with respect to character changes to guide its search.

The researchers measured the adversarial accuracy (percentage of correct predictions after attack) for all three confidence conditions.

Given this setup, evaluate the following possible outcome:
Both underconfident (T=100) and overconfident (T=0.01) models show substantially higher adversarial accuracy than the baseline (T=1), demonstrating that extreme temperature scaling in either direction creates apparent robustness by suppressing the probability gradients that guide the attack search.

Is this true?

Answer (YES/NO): YES